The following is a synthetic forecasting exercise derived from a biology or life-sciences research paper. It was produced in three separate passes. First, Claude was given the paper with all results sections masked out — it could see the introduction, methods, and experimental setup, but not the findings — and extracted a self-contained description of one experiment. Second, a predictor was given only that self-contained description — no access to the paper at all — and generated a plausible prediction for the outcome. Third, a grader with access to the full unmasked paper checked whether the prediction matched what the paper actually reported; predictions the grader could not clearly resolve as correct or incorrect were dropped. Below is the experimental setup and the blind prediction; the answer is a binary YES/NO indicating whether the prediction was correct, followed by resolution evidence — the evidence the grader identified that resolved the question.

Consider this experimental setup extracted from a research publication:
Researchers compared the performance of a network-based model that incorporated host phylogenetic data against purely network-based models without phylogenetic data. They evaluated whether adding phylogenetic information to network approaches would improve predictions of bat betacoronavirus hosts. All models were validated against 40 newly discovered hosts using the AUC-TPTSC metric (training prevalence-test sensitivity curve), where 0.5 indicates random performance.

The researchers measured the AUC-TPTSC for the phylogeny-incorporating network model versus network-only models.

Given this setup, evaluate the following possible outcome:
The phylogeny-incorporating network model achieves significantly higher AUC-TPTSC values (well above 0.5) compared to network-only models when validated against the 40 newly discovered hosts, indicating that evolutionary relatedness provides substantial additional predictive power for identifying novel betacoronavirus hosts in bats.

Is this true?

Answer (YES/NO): NO